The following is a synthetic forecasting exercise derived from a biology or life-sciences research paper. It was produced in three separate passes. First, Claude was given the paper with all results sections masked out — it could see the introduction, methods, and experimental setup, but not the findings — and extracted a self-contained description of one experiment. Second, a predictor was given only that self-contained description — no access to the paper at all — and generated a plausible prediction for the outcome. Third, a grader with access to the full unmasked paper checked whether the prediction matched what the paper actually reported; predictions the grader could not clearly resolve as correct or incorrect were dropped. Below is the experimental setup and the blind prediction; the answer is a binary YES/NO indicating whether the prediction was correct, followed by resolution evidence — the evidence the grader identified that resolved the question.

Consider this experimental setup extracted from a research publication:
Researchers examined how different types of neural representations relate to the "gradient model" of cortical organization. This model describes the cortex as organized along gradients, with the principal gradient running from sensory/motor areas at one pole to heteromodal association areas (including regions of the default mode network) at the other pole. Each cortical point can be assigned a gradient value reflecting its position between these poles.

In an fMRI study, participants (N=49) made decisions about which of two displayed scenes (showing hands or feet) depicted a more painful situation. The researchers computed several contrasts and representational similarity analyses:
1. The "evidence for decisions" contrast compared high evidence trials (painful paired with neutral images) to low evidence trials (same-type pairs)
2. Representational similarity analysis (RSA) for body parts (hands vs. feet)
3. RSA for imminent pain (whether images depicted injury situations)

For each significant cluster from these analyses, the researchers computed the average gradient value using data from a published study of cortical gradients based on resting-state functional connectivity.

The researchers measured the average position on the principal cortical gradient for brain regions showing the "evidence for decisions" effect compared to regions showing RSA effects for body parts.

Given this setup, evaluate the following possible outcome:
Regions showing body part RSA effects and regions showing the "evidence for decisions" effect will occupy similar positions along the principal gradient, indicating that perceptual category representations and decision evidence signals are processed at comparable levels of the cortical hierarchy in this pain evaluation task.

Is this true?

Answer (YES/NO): NO